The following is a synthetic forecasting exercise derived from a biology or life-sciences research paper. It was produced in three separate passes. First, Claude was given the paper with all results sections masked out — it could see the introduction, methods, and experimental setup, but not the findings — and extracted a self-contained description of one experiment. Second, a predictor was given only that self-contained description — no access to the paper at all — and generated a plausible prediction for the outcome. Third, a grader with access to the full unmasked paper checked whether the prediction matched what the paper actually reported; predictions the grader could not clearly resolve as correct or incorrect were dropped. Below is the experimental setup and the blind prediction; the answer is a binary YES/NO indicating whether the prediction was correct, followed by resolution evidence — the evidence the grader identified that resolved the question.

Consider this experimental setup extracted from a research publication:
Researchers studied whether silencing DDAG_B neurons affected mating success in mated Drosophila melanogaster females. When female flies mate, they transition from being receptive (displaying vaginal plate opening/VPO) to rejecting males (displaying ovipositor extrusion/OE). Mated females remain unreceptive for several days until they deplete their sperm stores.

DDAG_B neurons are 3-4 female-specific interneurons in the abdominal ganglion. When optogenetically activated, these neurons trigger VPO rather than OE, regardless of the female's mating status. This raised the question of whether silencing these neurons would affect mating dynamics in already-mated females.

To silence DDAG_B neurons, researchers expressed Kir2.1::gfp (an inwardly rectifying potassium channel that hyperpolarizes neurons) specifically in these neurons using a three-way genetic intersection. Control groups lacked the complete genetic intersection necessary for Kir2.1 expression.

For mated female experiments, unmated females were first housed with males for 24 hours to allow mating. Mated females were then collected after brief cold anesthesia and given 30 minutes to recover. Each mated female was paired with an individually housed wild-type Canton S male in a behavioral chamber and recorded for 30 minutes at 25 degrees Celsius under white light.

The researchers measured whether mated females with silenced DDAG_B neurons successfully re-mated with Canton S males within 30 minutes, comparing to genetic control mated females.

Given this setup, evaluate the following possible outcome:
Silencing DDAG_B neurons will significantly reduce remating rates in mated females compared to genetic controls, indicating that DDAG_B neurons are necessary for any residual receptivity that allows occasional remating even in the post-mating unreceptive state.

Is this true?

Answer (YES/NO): NO